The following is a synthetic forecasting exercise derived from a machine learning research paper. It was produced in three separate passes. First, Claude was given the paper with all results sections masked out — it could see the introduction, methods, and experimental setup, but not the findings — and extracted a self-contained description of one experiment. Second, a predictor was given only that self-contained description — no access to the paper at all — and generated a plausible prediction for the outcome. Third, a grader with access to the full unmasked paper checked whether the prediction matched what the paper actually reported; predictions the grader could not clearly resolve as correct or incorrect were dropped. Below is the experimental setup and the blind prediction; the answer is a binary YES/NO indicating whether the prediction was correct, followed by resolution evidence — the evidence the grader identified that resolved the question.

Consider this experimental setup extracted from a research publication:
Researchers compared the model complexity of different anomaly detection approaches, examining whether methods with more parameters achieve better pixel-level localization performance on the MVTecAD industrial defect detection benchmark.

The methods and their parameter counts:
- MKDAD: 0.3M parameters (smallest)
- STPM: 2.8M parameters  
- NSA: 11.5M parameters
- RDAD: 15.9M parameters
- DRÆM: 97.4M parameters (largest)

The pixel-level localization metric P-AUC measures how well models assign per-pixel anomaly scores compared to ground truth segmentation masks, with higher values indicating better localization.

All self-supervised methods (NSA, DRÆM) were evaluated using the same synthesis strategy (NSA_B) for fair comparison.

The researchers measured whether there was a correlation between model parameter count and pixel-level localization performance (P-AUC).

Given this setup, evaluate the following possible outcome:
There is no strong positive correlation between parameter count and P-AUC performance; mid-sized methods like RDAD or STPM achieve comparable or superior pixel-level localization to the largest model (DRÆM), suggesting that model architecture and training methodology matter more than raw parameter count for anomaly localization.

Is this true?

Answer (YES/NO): YES